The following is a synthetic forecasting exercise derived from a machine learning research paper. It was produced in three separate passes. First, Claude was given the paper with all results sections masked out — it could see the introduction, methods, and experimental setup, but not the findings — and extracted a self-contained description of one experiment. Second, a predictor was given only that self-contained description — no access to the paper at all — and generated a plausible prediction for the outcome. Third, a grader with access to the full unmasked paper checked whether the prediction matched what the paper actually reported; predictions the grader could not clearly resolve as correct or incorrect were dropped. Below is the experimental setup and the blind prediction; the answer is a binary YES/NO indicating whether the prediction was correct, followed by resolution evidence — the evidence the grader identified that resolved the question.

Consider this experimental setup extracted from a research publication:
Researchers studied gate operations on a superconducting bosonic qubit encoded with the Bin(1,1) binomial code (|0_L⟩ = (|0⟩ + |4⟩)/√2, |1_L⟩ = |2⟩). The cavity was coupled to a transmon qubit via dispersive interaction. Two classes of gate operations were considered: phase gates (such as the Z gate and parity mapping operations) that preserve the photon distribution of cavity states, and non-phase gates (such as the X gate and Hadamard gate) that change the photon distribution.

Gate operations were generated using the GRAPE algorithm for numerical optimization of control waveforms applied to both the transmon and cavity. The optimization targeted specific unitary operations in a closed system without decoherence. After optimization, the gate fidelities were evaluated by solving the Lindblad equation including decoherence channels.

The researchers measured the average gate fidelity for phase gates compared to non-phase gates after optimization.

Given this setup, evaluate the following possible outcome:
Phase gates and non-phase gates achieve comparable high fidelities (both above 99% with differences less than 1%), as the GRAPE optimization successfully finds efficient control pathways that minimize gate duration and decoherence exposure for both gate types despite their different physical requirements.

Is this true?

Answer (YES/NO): NO